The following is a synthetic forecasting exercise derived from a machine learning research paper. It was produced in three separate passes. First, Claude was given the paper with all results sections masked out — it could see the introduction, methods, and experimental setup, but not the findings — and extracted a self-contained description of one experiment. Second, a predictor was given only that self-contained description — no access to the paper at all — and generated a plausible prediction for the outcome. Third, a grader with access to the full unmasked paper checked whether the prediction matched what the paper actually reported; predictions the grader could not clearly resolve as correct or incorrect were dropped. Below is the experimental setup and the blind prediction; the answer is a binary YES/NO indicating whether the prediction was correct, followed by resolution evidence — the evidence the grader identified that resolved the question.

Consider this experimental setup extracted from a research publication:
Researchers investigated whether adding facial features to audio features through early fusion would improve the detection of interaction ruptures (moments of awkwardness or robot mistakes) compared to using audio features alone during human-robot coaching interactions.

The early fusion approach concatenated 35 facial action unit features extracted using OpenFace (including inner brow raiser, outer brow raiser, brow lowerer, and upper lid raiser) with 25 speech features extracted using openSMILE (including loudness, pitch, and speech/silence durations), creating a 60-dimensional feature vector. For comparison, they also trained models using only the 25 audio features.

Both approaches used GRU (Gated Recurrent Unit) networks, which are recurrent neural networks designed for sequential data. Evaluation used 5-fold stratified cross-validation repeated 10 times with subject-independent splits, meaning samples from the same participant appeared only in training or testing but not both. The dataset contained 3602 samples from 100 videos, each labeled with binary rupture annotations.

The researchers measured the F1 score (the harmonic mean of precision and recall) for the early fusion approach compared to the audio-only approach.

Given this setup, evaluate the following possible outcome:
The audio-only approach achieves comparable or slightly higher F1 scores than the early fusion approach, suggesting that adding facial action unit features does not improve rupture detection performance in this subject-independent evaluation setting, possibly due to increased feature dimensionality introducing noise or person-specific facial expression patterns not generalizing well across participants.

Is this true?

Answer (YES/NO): NO